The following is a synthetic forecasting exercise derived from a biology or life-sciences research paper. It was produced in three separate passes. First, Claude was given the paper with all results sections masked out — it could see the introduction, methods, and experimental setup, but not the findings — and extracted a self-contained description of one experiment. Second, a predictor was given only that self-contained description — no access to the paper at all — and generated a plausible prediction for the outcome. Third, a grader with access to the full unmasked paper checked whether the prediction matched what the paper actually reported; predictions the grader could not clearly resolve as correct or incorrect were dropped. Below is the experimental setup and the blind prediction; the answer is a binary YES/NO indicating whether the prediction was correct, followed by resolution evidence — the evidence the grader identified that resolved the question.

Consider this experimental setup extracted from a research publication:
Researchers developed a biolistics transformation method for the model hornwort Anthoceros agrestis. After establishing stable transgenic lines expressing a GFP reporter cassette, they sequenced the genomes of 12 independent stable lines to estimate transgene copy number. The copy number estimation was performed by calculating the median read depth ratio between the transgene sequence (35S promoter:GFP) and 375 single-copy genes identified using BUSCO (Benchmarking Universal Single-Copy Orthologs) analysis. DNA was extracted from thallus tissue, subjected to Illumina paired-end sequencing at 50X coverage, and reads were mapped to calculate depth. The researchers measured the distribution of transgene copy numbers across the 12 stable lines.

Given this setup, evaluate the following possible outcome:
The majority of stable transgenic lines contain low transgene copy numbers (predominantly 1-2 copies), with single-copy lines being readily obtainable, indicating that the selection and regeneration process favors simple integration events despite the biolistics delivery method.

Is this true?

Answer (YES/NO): NO